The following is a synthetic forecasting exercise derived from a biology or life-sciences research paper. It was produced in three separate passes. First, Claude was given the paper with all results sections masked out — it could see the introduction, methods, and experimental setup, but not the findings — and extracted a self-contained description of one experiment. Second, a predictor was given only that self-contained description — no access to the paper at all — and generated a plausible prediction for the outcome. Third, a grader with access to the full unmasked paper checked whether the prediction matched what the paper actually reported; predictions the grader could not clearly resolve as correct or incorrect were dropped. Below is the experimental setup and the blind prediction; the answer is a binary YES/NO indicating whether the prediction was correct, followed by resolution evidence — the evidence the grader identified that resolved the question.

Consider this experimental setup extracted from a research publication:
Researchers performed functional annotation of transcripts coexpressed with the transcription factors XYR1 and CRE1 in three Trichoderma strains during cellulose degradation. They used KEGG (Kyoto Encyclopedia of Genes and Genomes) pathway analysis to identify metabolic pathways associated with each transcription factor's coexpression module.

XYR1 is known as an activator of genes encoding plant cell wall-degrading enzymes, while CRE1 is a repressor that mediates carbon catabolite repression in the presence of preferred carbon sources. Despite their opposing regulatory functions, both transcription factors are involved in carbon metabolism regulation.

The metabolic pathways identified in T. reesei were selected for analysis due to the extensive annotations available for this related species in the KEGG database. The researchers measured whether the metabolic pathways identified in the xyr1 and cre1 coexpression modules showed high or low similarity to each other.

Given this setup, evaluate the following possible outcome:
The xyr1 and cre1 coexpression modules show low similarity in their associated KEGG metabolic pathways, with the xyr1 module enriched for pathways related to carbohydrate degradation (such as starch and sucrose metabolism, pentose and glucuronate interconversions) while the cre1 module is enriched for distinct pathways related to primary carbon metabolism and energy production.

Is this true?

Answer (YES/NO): NO